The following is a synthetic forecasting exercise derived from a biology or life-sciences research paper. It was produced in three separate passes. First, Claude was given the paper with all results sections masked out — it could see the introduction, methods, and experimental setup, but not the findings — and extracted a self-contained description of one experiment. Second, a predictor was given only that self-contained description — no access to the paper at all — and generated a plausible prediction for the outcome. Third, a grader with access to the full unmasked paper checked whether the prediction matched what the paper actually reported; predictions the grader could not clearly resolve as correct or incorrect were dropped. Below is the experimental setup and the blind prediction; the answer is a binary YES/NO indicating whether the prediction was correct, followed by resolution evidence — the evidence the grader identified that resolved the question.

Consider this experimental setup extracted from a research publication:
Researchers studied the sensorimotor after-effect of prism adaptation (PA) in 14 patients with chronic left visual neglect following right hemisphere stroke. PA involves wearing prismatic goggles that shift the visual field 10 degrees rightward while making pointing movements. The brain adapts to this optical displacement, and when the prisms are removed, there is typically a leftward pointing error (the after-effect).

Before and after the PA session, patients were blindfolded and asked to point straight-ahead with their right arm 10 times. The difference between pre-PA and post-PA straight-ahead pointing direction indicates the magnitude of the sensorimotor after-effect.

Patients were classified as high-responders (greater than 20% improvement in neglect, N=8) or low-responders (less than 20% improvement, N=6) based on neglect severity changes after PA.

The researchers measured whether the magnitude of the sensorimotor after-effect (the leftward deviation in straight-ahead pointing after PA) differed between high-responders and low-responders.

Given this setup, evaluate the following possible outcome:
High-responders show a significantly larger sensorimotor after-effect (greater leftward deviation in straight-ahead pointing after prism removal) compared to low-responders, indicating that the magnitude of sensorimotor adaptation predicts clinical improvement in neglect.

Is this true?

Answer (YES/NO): NO